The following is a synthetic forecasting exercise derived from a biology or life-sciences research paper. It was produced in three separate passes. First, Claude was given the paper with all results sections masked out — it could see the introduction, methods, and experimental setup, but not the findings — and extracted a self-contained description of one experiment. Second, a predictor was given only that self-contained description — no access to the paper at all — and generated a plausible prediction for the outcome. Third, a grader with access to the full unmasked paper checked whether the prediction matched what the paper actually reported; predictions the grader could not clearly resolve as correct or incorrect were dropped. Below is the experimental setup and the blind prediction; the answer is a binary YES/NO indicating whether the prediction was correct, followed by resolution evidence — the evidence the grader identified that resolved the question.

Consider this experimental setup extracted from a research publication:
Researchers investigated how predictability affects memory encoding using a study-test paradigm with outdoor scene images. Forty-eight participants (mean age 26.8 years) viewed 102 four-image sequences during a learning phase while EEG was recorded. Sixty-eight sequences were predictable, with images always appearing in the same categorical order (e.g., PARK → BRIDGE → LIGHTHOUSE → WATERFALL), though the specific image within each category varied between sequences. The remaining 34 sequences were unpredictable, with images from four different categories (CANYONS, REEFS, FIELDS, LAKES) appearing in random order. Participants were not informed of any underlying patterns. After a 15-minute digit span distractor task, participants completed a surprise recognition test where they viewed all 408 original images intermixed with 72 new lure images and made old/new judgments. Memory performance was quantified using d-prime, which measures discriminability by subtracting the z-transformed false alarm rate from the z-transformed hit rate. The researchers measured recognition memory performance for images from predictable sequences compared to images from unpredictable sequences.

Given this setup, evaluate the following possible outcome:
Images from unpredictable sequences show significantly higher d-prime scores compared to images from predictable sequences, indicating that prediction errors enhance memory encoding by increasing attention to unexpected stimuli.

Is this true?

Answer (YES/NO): NO